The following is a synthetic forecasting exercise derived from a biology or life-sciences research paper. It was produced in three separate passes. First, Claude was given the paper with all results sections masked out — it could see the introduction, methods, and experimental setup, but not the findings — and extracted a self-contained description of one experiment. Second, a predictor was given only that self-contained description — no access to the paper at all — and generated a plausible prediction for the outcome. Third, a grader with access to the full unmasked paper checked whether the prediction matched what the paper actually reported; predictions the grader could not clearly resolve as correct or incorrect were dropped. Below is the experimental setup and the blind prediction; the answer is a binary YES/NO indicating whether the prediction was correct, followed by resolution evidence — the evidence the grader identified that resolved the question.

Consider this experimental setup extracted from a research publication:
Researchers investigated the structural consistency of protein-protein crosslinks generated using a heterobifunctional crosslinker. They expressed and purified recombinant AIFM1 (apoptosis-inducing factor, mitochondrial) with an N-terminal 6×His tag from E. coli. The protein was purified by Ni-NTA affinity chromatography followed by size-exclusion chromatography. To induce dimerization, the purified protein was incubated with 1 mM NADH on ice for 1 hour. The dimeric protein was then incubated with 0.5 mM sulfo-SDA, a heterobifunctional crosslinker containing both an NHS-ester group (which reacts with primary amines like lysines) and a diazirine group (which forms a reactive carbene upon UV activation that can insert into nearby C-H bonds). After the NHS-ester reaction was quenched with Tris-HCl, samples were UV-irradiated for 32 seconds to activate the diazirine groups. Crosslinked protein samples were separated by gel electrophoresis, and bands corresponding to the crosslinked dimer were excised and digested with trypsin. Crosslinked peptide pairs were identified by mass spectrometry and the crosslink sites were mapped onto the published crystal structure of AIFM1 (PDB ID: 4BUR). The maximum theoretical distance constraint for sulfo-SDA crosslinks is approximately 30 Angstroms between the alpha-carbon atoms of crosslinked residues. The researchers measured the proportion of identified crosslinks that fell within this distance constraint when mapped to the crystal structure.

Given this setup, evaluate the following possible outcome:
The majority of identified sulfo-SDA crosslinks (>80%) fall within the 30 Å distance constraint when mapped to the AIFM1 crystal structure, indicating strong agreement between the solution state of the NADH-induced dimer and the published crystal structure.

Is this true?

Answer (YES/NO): YES